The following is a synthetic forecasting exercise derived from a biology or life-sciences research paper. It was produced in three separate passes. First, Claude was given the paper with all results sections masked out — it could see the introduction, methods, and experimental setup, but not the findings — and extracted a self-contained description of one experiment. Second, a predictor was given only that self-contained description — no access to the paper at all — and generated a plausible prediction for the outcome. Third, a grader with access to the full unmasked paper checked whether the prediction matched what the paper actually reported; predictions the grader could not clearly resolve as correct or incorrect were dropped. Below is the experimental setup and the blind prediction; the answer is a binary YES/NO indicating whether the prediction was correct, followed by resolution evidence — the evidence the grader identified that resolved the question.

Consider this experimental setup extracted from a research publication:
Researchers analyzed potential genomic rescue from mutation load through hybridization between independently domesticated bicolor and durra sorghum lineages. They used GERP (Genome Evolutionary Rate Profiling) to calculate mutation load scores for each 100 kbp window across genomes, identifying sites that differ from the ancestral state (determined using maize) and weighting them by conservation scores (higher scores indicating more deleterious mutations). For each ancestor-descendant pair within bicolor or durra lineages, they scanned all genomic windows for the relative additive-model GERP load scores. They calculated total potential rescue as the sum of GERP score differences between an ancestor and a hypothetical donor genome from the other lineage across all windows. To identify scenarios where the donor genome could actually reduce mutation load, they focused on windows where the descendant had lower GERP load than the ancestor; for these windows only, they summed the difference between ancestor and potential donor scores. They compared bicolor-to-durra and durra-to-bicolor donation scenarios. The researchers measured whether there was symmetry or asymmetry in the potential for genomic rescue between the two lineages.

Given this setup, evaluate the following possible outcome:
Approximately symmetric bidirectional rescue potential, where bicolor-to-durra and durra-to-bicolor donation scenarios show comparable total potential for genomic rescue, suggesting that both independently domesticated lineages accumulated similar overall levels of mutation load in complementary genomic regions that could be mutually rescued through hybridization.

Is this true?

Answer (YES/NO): NO